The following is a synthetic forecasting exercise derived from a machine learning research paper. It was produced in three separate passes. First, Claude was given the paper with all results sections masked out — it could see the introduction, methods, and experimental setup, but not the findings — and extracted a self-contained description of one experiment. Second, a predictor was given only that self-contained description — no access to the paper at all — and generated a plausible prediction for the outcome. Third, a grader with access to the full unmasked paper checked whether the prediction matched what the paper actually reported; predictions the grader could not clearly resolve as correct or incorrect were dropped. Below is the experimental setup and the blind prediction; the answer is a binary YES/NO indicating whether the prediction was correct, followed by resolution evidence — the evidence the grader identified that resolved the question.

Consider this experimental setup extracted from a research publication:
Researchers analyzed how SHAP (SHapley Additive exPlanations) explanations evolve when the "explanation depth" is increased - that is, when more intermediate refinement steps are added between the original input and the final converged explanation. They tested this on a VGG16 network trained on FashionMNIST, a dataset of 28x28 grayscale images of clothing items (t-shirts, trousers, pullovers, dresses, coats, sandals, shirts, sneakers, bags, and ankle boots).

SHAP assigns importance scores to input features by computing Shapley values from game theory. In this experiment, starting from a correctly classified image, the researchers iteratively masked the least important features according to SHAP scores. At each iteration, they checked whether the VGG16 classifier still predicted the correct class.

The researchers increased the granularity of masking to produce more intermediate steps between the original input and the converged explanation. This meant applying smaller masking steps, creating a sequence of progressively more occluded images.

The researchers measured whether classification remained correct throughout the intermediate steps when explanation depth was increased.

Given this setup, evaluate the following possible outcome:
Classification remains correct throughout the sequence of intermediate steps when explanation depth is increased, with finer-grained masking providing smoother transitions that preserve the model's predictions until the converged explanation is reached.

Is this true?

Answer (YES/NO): NO